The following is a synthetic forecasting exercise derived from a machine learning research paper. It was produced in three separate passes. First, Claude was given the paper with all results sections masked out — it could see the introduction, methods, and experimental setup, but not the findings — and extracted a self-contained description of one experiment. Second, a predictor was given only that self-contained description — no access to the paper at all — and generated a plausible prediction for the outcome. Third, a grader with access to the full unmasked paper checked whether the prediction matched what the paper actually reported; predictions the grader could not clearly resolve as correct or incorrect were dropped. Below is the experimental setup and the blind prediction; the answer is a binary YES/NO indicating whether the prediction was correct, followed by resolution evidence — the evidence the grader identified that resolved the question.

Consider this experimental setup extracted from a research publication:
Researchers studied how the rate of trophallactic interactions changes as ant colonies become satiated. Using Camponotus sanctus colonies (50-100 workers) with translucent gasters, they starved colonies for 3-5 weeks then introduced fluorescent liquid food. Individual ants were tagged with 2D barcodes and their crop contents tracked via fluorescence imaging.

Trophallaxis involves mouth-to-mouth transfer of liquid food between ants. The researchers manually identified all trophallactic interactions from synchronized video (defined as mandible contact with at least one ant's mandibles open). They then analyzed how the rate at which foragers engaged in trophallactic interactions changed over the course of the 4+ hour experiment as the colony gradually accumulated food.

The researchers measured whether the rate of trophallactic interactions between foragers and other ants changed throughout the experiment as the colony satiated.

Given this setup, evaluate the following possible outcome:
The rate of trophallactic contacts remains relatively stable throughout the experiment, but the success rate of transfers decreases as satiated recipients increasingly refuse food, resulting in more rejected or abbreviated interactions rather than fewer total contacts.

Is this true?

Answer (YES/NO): NO